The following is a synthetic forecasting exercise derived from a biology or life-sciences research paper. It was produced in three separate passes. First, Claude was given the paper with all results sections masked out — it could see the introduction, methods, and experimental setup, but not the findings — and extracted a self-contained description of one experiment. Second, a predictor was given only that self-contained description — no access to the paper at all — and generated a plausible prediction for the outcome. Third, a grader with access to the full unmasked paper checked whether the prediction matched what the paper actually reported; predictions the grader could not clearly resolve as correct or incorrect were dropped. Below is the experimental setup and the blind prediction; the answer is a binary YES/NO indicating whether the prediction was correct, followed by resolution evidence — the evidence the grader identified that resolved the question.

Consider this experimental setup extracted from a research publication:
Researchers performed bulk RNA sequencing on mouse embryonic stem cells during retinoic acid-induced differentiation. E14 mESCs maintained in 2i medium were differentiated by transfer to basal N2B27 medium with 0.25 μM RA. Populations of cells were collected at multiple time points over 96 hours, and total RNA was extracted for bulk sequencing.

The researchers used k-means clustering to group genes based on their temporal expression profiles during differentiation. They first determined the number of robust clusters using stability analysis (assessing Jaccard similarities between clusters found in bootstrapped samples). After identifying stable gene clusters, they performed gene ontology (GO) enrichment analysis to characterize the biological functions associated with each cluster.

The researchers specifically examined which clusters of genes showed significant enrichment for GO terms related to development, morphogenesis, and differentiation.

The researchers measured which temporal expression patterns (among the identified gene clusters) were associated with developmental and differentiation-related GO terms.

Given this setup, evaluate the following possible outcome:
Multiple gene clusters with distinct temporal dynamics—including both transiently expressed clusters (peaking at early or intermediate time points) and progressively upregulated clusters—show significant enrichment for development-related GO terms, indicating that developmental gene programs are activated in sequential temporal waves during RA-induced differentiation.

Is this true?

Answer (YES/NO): NO